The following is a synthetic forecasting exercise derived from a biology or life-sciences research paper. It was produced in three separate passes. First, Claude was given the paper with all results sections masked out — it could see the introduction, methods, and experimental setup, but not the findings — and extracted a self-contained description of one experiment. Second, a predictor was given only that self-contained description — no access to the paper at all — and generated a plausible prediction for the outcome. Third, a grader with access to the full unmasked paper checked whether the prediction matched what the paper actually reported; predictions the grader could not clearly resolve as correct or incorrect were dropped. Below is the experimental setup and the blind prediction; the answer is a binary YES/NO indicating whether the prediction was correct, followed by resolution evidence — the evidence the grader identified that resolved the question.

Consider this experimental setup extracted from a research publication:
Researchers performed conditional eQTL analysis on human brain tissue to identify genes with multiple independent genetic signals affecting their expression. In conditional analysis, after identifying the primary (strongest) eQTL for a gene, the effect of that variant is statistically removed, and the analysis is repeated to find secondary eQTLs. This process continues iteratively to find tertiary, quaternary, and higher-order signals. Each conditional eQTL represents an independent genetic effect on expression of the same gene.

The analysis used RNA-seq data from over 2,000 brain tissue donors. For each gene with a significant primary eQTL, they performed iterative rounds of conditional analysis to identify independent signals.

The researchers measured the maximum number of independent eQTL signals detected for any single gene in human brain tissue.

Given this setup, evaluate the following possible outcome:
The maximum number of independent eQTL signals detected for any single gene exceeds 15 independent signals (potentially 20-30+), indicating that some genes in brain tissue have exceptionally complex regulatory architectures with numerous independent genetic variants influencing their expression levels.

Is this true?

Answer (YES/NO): NO